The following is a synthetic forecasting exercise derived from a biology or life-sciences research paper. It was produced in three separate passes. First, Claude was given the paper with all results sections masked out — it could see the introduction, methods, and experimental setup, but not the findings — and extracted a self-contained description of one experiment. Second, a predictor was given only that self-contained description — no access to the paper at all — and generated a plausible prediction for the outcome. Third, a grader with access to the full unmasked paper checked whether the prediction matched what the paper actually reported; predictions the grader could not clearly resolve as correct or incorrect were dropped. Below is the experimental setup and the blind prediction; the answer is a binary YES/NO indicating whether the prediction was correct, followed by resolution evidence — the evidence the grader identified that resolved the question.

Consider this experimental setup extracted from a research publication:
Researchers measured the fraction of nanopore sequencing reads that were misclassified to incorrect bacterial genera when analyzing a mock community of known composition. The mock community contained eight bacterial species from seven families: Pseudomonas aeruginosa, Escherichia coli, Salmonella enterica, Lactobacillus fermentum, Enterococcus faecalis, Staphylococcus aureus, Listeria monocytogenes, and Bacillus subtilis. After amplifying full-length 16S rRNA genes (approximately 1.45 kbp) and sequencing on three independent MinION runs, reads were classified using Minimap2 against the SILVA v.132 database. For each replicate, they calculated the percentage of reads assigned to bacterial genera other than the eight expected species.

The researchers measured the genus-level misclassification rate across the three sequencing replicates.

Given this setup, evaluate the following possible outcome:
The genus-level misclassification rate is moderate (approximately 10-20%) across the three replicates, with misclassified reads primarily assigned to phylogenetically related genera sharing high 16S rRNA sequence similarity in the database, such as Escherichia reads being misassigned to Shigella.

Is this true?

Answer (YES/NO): NO